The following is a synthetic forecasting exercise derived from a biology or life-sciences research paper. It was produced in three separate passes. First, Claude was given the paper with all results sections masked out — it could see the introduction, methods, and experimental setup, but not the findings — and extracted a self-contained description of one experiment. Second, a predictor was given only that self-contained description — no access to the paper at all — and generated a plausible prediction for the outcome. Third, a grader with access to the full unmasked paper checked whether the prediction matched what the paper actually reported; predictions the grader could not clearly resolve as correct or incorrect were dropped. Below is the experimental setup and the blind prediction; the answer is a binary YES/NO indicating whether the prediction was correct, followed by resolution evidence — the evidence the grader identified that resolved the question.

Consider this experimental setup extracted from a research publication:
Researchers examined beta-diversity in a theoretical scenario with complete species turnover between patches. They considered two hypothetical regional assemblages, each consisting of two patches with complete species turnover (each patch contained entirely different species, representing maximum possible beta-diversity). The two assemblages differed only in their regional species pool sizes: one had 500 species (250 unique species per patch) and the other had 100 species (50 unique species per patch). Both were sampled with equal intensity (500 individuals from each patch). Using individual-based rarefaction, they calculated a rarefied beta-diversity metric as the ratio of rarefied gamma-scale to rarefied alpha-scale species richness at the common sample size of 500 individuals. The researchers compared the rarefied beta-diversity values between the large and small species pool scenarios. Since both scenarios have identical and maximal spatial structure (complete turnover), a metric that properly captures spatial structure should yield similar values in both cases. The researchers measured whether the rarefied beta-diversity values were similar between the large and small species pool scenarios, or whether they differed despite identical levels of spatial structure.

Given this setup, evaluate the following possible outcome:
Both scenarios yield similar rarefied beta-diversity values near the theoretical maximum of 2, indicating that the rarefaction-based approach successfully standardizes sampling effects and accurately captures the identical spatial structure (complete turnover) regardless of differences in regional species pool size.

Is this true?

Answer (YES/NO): NO